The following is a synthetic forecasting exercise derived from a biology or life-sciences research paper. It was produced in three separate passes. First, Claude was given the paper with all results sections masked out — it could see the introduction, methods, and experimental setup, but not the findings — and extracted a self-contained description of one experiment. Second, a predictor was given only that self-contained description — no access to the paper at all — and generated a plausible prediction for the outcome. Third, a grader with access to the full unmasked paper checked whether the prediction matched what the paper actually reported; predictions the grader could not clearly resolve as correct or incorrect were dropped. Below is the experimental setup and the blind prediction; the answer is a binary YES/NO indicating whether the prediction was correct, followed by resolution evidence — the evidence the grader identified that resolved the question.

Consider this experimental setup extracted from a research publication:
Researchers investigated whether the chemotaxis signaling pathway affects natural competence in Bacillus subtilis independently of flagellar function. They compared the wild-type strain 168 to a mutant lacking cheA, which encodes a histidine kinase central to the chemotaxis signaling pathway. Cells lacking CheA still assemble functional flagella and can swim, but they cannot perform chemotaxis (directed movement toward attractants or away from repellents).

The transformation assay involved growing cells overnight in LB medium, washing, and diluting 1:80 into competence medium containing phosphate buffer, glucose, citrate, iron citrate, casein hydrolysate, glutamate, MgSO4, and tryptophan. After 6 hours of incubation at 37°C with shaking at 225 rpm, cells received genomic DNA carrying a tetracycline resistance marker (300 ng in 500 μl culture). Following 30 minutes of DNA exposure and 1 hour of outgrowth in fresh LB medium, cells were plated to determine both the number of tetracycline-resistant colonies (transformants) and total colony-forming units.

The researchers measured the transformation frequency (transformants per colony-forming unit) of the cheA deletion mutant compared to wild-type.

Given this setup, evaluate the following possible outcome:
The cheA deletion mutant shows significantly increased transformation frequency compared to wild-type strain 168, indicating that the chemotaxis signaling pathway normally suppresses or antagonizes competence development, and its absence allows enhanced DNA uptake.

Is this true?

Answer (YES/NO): NO